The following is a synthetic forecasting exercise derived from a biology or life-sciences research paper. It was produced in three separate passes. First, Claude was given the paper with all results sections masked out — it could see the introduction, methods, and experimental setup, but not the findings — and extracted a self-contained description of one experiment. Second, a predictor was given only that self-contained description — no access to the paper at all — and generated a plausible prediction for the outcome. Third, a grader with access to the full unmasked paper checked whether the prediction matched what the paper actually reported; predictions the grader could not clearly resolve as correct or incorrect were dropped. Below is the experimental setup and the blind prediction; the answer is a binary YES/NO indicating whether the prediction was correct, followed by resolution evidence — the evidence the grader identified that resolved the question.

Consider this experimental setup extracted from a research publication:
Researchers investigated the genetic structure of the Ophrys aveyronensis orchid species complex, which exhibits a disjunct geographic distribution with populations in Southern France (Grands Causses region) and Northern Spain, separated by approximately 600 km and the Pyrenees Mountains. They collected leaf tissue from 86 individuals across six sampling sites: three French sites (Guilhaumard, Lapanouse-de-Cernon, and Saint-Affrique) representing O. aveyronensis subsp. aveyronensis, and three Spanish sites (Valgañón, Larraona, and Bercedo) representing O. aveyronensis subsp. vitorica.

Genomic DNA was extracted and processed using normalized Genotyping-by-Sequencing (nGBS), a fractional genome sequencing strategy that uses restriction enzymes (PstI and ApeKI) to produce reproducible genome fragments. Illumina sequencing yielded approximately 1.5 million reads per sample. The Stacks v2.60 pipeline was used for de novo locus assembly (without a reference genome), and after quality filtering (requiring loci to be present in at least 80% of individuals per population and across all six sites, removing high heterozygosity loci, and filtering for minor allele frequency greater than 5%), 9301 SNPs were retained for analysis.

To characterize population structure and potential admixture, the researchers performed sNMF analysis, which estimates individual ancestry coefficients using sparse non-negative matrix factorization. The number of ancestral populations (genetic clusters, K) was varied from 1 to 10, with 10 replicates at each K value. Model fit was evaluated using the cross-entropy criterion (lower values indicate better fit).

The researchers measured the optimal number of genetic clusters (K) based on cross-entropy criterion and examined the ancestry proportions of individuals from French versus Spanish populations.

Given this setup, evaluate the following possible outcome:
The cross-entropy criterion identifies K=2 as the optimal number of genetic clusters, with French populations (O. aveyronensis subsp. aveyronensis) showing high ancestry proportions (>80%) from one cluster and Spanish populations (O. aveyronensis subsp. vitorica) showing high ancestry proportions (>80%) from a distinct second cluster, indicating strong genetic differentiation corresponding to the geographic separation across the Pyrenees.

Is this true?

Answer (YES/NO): NO